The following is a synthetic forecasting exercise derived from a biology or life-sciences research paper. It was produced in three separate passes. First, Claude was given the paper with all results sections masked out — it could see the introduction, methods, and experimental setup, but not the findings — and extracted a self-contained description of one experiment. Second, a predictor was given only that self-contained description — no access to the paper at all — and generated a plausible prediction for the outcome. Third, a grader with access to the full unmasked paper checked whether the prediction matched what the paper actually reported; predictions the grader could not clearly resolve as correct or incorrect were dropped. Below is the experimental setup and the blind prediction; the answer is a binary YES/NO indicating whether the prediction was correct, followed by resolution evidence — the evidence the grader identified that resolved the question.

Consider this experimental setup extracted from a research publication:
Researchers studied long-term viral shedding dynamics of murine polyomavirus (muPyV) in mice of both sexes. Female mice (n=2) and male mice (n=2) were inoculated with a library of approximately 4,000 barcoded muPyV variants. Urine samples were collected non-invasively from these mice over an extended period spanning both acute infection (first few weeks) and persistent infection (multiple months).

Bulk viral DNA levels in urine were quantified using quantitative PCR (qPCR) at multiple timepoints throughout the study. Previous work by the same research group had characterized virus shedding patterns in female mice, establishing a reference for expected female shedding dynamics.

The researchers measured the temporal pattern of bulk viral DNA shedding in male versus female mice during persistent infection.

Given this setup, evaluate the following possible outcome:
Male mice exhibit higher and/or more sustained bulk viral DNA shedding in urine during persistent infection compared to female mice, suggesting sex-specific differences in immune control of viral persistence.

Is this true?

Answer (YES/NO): YES